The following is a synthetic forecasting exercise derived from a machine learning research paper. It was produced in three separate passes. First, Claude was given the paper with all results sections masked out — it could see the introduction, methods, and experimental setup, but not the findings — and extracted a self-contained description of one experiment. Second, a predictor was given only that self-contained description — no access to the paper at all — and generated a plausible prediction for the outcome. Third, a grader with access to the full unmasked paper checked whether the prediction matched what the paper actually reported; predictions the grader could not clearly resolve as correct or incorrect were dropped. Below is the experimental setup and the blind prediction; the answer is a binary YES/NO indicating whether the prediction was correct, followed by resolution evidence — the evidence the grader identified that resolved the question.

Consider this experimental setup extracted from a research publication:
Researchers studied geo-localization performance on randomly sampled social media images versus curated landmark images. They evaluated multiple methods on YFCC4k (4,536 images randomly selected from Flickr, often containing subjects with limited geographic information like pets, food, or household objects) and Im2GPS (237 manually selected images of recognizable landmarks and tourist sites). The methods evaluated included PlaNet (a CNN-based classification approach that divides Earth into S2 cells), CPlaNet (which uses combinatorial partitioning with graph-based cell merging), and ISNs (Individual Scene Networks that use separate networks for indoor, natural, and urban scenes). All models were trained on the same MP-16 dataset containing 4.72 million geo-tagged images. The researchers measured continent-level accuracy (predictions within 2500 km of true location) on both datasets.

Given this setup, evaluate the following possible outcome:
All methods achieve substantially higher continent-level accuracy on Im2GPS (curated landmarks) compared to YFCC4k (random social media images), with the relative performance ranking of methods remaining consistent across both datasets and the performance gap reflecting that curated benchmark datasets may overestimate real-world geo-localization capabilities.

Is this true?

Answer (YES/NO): NO